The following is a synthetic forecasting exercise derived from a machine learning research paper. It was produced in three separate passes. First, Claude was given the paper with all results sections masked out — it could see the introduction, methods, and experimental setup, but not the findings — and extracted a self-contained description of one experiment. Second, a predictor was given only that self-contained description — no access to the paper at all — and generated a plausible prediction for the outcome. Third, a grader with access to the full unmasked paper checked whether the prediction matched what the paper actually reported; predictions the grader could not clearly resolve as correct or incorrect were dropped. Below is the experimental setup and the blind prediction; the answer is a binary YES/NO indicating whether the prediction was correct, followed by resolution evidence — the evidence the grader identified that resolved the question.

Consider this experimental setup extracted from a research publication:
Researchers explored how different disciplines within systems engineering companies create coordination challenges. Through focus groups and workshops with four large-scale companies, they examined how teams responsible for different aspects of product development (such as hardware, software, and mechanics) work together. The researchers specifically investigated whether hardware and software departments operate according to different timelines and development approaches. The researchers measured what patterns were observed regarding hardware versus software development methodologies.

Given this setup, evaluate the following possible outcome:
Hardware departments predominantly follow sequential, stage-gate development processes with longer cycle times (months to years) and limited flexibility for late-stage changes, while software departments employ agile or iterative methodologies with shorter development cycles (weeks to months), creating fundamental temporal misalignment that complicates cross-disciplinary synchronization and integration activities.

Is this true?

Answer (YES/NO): NO